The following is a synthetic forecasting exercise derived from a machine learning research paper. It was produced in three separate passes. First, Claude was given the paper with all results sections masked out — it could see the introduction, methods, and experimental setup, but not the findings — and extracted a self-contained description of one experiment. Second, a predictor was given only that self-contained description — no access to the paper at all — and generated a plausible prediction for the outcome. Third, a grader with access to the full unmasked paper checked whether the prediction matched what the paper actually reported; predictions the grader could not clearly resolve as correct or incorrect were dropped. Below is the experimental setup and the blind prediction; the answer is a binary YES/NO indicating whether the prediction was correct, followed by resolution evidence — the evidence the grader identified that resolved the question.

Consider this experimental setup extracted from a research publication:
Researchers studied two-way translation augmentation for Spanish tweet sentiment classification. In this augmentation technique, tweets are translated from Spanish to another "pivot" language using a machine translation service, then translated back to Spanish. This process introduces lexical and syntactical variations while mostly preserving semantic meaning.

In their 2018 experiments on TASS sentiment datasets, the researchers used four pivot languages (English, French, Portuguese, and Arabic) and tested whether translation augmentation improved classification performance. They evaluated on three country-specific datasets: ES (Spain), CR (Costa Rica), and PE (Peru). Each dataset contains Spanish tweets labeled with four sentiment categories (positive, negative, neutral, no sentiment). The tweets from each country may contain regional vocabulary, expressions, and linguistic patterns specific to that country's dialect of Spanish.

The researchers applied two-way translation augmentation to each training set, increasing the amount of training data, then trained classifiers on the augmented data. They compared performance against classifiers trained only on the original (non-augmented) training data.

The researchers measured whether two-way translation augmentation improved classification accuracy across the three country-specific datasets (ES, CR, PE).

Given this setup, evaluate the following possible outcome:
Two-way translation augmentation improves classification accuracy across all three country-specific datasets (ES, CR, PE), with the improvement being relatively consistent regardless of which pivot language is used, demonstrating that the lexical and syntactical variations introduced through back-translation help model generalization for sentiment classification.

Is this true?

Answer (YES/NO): NO